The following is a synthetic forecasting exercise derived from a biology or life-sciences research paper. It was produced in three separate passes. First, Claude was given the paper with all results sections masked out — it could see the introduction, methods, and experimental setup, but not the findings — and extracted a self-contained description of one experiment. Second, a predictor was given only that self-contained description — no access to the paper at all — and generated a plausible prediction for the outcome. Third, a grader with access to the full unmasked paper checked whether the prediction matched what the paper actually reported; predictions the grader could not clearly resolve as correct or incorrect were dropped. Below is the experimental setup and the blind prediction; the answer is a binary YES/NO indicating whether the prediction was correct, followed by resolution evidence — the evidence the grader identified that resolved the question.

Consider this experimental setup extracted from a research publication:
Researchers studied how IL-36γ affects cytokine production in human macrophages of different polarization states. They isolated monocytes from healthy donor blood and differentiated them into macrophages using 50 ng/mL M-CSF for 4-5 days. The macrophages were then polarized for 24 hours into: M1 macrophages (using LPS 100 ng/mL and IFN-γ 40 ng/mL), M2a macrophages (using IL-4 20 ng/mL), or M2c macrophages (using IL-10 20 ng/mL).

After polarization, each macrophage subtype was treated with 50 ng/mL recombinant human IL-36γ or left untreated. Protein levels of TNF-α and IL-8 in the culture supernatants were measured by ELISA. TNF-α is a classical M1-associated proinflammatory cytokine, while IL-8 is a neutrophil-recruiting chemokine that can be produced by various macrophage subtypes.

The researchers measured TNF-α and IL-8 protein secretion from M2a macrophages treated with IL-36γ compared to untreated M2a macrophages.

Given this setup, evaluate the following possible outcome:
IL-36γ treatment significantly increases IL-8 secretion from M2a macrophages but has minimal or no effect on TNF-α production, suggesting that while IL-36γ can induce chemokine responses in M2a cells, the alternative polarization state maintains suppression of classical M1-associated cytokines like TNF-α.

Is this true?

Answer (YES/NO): NO